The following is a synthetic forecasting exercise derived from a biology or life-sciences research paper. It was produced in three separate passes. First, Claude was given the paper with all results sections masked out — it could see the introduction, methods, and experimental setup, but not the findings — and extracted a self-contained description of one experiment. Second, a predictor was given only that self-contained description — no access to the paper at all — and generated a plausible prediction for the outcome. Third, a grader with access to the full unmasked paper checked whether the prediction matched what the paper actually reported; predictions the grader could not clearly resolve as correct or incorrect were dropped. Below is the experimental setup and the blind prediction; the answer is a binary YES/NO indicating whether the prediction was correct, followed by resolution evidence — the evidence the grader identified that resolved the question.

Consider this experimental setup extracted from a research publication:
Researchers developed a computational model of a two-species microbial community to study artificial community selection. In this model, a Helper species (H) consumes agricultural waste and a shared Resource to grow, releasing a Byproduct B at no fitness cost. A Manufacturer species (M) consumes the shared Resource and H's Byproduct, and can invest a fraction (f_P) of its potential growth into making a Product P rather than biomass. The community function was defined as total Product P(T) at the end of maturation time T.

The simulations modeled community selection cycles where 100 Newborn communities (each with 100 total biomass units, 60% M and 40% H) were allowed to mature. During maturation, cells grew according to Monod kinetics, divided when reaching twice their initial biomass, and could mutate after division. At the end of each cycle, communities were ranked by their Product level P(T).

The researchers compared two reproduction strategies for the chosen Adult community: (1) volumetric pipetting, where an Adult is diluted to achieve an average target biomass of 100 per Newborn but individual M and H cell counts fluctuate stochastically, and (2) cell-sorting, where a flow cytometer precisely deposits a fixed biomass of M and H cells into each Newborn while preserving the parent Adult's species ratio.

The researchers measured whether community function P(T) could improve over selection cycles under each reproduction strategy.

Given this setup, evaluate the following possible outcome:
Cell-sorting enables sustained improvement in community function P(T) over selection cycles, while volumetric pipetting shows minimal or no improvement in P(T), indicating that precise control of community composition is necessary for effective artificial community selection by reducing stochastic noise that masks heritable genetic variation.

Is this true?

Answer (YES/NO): YES